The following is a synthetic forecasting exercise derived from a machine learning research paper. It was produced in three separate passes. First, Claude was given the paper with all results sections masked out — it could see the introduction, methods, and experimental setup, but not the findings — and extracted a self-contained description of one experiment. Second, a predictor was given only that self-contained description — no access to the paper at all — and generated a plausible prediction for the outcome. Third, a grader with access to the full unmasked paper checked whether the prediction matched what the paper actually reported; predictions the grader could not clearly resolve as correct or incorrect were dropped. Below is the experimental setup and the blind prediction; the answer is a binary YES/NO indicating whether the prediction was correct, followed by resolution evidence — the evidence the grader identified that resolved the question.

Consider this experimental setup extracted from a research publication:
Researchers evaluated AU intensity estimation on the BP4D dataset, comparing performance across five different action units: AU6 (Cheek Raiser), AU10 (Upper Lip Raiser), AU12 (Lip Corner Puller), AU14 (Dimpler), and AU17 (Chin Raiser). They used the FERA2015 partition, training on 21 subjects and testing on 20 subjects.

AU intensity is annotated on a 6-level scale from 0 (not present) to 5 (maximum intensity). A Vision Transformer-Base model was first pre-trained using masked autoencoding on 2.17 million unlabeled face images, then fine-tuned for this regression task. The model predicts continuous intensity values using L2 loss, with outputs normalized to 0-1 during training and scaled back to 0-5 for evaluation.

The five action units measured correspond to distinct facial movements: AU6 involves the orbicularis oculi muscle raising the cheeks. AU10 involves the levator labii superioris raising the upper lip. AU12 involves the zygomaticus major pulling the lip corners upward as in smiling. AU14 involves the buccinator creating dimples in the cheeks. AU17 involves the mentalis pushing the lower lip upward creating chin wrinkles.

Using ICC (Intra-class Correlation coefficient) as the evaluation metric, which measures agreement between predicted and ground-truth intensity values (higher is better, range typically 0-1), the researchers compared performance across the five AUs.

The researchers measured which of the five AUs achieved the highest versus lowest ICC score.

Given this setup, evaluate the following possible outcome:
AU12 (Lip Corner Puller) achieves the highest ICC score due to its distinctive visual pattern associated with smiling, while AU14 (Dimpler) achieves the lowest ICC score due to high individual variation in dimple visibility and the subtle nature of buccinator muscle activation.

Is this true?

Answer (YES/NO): YES